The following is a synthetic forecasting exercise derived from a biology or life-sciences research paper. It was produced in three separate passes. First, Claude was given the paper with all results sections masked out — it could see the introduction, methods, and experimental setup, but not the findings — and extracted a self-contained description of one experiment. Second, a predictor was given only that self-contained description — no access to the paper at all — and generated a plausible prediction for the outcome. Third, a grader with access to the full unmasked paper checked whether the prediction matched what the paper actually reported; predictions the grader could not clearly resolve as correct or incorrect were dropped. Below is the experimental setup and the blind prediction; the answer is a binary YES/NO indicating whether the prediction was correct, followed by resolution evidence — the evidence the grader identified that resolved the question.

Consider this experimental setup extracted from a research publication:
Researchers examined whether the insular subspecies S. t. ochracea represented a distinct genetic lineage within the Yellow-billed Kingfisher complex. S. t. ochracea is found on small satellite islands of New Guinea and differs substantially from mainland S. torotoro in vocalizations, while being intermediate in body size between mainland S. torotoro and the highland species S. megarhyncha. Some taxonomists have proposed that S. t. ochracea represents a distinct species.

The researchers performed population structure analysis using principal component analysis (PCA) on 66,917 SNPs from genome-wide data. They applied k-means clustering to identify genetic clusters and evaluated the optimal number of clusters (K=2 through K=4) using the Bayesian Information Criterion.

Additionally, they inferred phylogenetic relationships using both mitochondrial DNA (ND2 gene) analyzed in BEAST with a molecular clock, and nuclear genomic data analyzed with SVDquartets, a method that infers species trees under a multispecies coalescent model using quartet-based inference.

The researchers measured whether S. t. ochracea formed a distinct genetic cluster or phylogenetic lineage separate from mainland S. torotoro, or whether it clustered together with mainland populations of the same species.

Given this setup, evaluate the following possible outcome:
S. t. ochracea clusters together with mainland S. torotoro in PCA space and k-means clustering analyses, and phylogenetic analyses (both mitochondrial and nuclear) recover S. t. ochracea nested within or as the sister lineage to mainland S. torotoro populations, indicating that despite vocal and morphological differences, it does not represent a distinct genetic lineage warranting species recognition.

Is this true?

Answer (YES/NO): NO